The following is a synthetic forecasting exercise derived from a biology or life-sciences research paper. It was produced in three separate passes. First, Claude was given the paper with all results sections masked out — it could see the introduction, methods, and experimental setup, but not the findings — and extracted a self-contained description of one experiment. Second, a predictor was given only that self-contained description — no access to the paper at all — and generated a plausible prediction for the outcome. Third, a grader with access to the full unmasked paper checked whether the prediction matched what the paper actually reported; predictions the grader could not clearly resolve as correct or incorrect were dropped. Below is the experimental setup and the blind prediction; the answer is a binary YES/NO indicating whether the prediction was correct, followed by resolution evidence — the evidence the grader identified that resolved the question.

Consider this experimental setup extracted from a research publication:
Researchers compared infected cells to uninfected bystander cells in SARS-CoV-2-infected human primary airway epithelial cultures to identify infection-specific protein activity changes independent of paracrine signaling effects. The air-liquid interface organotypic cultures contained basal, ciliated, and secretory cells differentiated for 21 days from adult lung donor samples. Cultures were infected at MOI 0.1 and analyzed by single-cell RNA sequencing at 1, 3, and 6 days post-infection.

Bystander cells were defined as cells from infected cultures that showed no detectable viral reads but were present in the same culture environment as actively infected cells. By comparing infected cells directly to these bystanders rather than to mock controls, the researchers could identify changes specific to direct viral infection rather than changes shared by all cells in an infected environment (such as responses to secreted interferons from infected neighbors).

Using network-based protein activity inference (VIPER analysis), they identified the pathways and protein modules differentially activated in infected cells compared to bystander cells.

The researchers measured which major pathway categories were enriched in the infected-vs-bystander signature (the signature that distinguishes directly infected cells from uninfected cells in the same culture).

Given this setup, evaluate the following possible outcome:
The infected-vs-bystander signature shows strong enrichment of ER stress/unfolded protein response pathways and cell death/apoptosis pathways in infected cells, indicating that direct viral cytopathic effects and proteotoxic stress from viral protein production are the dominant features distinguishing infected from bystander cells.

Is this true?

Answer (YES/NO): NO